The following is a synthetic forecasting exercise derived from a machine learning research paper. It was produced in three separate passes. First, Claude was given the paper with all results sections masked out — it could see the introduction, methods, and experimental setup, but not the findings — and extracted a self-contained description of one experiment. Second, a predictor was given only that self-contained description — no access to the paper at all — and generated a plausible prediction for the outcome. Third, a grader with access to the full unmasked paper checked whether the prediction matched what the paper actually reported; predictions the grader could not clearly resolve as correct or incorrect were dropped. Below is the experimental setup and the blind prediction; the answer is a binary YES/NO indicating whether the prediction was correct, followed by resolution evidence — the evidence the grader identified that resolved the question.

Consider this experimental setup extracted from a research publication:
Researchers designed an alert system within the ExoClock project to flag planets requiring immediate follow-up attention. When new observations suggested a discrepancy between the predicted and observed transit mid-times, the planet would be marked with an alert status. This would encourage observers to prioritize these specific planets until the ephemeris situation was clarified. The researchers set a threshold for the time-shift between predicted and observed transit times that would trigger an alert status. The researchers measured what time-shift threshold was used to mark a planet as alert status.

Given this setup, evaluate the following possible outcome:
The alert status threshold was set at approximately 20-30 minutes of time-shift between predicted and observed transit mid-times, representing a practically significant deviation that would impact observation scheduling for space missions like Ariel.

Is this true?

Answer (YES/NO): NO